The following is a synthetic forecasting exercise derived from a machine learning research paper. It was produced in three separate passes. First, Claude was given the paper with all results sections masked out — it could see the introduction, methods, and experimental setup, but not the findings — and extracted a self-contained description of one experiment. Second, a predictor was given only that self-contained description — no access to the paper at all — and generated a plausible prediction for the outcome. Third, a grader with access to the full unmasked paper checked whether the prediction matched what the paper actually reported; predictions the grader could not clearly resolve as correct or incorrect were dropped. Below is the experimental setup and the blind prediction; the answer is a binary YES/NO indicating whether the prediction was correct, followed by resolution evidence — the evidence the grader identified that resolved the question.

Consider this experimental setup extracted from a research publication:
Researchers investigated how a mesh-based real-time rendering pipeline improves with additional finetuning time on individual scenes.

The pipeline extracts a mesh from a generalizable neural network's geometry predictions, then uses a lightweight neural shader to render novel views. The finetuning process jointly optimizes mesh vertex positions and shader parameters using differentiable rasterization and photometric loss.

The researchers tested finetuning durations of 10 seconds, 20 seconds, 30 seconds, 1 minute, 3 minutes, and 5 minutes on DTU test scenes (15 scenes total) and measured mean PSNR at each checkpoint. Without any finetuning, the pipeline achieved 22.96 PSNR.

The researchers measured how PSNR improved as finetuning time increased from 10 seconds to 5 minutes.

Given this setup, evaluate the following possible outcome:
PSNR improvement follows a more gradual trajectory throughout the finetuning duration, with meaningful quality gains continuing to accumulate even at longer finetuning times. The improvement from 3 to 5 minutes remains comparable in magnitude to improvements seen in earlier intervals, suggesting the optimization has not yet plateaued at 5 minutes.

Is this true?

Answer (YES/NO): NO